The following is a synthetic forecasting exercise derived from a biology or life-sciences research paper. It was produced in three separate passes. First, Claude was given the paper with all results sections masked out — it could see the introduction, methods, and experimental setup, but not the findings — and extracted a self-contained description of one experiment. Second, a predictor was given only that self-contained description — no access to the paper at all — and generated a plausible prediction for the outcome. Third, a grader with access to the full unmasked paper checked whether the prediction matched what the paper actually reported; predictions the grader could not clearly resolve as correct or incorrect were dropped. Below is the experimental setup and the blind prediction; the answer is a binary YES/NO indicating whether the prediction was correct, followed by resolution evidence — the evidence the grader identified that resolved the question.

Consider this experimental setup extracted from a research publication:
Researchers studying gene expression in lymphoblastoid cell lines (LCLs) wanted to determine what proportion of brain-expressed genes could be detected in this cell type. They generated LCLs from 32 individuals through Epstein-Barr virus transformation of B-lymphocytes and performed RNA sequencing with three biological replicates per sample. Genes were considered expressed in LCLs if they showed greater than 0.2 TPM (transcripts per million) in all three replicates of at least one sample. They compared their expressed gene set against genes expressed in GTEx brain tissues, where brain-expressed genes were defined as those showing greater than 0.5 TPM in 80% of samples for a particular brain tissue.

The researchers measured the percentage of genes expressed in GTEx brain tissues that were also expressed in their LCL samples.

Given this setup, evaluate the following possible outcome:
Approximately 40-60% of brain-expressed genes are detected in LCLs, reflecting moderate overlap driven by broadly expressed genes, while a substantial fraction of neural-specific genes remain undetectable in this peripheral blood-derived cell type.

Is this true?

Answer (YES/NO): NO